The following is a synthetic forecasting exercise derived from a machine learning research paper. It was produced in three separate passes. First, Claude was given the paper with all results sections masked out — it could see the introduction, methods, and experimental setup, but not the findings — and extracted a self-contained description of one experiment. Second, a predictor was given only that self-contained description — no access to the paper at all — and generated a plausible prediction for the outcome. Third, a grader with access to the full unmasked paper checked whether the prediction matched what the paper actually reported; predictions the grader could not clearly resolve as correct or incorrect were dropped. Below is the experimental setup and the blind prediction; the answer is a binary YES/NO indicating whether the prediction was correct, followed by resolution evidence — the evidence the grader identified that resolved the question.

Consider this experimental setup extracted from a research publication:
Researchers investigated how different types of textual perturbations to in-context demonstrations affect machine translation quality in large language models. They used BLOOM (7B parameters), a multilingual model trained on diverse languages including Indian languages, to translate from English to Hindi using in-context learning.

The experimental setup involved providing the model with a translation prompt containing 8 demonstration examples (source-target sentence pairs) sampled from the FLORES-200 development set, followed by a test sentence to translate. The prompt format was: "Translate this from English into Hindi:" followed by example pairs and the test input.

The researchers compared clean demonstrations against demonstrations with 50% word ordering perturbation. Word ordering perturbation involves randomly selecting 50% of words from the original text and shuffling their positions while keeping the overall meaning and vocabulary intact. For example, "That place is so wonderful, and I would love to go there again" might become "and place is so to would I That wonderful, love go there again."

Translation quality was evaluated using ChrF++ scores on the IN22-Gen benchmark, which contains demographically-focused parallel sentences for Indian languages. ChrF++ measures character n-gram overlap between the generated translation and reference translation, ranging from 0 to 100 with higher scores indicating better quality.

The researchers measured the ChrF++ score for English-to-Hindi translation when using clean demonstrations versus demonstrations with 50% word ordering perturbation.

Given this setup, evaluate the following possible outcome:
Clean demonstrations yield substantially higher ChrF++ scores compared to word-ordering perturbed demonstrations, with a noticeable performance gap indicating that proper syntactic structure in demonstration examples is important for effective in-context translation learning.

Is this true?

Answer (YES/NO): NO